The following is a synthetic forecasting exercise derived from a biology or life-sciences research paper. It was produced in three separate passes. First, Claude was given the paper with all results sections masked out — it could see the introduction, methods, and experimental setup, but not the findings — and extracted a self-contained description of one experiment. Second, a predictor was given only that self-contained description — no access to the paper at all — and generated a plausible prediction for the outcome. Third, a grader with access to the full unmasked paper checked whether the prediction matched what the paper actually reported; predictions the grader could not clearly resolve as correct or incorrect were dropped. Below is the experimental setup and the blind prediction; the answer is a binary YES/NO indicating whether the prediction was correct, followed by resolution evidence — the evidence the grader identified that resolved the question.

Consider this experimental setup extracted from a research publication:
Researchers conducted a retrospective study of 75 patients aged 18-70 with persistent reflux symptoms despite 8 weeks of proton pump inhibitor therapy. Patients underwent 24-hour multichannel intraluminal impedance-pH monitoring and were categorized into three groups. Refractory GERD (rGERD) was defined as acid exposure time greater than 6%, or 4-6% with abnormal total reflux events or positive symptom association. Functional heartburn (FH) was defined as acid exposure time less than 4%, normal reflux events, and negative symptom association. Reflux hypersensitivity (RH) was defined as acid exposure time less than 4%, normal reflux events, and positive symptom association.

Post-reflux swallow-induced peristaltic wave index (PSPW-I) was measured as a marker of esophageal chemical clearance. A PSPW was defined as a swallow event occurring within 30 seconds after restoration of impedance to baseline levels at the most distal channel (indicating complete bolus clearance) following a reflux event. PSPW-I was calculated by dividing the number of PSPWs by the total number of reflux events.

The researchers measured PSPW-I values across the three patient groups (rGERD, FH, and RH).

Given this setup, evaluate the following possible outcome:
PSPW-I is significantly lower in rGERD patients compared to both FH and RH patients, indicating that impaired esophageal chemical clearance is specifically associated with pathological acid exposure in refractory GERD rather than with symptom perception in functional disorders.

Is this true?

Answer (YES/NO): NO